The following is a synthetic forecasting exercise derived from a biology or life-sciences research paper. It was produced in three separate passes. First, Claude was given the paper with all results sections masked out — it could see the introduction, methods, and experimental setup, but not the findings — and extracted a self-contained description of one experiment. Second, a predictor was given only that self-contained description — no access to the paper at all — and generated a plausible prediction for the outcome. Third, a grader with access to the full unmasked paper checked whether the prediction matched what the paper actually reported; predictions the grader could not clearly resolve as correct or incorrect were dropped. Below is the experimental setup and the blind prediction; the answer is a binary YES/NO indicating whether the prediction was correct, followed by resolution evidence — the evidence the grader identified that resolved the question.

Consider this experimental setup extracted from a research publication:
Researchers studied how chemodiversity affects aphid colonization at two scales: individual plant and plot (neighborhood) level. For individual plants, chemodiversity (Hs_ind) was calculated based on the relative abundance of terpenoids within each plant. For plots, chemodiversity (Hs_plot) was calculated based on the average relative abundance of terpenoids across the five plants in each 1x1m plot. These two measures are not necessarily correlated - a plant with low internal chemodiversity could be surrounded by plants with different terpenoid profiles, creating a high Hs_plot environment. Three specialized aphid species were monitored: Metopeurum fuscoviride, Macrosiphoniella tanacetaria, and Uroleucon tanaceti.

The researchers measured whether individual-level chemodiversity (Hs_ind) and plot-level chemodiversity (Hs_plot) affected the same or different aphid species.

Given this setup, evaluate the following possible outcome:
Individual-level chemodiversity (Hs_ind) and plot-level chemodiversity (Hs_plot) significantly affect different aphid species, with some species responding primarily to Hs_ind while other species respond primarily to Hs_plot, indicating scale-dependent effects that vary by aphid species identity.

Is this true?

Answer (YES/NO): YES